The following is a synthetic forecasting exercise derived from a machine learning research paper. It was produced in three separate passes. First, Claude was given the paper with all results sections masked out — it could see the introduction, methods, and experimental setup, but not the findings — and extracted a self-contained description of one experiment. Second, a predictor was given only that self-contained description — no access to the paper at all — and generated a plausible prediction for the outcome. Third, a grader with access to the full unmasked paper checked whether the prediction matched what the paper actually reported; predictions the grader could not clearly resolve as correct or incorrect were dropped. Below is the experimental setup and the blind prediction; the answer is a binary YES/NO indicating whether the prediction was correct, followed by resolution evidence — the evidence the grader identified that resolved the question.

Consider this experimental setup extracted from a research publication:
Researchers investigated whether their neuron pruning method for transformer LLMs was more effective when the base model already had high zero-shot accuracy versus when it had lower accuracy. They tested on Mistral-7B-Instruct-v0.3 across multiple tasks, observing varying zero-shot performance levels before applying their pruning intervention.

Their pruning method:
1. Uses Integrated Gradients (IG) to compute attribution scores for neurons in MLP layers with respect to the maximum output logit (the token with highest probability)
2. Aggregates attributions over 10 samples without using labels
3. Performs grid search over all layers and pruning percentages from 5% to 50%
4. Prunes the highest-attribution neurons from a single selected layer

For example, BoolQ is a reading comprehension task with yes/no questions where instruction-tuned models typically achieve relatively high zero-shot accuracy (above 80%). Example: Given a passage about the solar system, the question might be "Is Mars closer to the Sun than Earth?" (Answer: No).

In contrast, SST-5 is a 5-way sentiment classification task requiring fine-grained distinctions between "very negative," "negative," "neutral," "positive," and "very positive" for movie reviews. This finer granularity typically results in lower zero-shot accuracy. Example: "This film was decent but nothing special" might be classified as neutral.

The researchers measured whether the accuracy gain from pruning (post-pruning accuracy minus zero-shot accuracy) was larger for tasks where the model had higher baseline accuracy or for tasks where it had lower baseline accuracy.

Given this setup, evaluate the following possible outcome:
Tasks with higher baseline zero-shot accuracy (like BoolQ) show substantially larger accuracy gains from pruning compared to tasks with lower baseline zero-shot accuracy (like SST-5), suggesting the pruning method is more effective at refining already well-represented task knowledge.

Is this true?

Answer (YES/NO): NO